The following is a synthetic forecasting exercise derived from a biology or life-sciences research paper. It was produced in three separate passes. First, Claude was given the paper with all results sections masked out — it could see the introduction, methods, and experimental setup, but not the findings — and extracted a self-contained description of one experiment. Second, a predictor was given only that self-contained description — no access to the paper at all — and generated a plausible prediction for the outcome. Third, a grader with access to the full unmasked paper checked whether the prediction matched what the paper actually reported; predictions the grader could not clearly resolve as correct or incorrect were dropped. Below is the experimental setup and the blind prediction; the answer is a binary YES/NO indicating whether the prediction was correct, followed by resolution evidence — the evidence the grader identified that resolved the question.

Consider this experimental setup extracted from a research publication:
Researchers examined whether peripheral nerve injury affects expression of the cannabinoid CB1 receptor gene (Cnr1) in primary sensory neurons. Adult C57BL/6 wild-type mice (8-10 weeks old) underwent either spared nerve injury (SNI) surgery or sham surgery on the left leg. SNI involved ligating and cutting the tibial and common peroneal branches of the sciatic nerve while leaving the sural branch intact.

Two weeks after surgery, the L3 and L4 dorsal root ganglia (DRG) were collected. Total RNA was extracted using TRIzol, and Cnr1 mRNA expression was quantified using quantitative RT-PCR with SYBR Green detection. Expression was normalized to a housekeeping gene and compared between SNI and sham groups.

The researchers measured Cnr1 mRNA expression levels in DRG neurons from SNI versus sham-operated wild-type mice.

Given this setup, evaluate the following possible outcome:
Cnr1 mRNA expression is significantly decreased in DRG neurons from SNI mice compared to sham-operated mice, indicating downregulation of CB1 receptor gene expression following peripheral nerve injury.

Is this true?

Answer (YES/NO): YES